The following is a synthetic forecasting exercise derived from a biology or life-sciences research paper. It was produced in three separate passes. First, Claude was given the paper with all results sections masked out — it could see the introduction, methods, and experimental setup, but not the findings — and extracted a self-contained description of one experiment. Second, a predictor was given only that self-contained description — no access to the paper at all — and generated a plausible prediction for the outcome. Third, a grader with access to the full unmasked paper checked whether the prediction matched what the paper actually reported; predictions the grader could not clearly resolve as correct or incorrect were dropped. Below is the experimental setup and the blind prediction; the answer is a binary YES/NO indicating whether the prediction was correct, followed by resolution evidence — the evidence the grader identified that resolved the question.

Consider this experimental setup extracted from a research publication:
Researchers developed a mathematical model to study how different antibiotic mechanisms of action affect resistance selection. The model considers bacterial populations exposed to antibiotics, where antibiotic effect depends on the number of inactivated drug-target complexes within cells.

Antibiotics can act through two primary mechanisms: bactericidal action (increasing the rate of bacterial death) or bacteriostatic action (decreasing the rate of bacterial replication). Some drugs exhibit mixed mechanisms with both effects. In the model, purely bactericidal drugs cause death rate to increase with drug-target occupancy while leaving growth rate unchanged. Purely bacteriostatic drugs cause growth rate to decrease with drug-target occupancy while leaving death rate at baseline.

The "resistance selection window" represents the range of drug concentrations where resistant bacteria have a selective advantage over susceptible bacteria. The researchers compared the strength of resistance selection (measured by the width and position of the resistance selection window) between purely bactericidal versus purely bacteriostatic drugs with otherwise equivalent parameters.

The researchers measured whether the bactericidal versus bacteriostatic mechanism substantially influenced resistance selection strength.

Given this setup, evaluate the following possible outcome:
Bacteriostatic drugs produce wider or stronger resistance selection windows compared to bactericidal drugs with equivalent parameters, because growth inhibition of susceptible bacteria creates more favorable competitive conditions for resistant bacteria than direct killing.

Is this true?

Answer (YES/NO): NO